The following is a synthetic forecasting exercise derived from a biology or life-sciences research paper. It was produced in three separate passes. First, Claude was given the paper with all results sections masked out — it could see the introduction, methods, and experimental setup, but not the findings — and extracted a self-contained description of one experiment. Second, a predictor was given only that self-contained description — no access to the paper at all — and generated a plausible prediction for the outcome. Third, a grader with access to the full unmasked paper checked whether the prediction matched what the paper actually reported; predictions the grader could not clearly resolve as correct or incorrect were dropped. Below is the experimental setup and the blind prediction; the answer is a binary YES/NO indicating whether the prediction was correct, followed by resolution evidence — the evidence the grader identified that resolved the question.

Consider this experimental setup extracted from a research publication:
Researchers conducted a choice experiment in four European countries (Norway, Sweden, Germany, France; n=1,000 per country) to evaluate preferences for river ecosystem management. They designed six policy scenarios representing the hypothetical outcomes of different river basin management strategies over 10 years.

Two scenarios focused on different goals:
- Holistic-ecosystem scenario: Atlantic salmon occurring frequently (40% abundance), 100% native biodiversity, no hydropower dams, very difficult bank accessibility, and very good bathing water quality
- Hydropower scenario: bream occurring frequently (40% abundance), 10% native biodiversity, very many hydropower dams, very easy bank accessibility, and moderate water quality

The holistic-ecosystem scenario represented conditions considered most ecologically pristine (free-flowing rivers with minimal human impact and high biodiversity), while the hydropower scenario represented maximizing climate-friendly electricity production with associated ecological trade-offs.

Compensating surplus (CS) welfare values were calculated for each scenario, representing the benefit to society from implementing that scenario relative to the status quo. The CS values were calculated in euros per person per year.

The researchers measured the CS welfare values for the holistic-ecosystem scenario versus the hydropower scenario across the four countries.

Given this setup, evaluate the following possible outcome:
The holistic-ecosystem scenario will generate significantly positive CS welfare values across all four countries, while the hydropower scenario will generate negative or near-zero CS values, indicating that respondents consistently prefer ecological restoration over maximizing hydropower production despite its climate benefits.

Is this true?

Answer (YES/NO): NO